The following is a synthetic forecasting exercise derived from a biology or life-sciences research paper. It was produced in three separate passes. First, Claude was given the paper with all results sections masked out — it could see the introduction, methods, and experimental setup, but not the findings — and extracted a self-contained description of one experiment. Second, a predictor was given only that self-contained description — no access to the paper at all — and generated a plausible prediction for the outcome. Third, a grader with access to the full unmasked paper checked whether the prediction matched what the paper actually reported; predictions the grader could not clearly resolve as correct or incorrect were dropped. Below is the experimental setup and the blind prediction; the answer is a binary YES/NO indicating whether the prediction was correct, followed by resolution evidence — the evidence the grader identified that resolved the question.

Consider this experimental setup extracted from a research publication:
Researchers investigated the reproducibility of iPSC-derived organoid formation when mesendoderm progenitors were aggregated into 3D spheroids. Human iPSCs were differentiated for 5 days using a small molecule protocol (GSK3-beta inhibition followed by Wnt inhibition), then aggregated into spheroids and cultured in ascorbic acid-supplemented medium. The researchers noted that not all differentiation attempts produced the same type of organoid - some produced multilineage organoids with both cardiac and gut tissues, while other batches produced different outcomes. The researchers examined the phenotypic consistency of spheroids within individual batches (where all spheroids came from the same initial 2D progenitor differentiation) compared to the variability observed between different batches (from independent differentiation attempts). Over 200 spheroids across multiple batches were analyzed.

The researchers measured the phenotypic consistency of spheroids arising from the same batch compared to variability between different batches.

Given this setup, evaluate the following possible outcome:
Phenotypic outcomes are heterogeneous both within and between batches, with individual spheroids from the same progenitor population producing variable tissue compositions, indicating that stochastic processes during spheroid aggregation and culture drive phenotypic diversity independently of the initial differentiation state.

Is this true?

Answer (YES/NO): NO